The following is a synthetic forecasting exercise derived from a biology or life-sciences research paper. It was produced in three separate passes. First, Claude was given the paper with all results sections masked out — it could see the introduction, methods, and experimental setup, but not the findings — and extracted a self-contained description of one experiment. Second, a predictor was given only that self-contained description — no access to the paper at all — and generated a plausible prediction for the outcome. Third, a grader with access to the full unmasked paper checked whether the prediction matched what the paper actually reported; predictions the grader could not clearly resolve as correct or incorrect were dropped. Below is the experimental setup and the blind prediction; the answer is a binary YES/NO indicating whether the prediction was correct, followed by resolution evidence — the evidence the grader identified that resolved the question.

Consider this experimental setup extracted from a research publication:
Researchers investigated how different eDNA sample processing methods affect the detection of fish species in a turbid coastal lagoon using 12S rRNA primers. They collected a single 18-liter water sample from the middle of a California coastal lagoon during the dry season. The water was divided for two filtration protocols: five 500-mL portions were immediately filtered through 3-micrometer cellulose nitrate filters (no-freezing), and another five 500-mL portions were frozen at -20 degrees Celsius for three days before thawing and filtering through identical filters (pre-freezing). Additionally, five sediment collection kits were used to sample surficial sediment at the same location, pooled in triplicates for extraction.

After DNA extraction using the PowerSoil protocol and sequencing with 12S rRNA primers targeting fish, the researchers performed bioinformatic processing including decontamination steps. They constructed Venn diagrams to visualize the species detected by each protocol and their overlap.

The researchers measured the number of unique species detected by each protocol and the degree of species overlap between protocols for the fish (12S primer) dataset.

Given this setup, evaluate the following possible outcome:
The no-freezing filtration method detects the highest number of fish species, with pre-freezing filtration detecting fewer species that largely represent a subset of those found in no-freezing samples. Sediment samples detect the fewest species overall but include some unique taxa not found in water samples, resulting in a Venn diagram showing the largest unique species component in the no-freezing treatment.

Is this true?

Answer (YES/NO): NO